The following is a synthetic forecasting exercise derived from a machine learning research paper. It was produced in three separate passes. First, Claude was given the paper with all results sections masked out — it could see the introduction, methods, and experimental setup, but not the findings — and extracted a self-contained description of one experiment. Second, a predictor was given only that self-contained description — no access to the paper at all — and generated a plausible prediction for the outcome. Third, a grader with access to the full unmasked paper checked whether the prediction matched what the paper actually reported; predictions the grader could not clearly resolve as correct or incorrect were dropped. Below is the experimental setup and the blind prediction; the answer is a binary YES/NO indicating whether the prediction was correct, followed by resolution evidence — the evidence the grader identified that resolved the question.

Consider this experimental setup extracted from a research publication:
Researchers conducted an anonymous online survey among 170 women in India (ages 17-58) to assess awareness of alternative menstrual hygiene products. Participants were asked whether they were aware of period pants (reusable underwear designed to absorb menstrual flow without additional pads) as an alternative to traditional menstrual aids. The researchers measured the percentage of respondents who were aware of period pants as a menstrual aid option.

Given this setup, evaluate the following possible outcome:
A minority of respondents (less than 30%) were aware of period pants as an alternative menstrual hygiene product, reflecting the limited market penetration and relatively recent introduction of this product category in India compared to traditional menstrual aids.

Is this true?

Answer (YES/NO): NO